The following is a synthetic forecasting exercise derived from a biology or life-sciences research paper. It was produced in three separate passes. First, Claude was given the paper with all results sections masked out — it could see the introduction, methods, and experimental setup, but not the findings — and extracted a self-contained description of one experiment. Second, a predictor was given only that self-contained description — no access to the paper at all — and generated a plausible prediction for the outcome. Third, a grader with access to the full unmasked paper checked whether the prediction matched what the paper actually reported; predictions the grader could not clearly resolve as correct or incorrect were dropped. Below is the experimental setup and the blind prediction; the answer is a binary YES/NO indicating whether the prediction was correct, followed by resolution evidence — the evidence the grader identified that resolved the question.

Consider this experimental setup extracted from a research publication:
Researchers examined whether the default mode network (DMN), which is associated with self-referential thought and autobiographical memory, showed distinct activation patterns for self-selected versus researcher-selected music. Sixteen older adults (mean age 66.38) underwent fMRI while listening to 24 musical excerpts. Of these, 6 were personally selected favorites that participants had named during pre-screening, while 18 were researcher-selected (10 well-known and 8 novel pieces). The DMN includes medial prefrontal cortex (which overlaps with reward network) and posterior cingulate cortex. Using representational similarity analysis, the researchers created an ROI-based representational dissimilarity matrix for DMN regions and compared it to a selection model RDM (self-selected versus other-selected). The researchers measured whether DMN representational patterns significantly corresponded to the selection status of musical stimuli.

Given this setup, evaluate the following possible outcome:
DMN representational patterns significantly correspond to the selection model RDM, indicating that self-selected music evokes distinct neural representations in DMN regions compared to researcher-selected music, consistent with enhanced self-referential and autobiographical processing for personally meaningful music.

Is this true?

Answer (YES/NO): NO